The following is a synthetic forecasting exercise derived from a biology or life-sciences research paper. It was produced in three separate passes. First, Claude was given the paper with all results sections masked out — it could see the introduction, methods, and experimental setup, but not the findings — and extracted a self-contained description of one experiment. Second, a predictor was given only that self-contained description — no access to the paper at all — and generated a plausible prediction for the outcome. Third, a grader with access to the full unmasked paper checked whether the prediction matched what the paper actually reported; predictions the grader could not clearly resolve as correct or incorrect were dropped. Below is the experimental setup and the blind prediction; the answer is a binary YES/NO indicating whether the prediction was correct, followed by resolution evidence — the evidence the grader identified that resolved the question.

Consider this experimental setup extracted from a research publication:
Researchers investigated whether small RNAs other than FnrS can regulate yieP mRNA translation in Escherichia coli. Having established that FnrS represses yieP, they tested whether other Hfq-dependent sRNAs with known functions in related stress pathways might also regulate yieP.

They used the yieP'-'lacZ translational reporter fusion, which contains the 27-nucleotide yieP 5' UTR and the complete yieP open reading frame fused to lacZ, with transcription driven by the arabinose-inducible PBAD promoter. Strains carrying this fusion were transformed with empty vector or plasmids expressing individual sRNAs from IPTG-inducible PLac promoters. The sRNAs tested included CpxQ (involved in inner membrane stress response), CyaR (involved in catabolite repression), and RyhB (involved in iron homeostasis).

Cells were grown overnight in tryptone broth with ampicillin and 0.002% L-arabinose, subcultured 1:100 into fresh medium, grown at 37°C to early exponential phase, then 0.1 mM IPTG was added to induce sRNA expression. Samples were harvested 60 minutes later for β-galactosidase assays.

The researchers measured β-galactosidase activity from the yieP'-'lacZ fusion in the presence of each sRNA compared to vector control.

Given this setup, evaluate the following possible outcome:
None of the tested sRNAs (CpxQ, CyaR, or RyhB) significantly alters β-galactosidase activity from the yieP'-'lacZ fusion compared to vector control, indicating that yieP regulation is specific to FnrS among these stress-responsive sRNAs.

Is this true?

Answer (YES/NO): NO